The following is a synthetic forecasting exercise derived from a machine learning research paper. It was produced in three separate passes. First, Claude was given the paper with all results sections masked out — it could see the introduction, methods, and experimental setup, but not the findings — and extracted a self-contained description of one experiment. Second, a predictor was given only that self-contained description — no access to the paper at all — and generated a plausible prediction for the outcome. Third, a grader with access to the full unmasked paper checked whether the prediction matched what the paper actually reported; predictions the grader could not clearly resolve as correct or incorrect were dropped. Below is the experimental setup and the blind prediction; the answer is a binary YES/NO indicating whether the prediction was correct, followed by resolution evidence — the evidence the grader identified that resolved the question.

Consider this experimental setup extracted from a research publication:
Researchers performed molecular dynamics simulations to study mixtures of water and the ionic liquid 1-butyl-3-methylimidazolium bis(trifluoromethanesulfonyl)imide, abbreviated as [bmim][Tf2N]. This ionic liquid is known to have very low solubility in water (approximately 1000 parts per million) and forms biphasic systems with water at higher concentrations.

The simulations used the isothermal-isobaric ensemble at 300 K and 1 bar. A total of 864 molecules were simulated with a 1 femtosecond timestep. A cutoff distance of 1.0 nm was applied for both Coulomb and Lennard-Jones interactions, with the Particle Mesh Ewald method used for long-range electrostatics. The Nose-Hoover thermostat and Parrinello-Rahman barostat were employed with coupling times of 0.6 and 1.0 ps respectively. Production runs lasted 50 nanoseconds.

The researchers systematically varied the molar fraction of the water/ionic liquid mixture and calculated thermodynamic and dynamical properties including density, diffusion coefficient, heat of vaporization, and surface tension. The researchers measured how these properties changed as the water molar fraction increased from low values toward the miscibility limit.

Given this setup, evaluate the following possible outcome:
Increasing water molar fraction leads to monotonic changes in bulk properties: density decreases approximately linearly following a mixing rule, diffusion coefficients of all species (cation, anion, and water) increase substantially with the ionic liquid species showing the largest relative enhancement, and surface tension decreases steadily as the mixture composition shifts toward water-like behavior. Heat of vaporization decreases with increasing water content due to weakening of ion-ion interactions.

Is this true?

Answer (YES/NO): NO